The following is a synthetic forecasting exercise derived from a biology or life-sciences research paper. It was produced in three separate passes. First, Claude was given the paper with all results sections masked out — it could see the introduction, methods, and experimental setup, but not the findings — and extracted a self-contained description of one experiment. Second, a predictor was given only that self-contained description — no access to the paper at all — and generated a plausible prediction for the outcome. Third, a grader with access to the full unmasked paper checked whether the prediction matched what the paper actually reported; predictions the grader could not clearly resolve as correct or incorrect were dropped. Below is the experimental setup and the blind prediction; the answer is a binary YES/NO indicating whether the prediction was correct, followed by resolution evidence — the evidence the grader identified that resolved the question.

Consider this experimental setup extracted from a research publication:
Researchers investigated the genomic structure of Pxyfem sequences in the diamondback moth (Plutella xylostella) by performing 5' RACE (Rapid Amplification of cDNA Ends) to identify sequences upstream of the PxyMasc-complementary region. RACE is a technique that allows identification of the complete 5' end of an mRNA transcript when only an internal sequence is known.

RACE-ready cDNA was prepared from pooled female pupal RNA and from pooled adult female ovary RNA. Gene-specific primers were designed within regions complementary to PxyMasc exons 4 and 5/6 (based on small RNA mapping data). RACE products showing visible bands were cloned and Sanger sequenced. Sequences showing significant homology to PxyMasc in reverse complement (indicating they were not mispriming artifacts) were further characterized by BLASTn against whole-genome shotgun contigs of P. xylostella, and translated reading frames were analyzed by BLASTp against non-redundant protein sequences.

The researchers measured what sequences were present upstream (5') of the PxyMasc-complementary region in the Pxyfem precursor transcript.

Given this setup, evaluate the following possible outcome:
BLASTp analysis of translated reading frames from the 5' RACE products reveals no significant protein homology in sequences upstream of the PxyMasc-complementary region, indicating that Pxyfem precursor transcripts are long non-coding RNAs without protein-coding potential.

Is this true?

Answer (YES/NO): NO